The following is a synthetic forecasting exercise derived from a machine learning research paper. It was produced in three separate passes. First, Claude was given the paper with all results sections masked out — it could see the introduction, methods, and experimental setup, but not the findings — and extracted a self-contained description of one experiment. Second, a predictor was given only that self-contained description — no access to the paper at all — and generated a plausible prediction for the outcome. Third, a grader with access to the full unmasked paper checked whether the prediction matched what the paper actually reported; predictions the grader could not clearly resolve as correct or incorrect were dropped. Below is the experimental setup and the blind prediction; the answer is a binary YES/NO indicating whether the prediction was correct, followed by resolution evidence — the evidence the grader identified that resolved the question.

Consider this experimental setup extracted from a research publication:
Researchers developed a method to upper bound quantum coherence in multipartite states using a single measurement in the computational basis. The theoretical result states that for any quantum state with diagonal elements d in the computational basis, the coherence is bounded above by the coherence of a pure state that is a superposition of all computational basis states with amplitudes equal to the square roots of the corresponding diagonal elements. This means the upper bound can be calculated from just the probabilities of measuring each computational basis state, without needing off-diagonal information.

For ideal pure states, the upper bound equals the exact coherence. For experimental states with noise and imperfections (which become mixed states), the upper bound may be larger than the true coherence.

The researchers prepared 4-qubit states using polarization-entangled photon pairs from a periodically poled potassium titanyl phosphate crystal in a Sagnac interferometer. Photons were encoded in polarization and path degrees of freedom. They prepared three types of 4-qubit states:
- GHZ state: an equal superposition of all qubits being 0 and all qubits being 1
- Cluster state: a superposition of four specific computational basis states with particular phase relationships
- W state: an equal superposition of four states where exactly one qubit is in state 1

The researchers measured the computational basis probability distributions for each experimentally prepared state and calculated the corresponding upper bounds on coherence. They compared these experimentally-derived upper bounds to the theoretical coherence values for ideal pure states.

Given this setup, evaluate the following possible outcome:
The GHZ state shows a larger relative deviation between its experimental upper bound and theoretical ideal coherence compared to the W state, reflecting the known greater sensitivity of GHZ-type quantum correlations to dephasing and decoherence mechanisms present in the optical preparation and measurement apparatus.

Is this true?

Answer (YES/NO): YES